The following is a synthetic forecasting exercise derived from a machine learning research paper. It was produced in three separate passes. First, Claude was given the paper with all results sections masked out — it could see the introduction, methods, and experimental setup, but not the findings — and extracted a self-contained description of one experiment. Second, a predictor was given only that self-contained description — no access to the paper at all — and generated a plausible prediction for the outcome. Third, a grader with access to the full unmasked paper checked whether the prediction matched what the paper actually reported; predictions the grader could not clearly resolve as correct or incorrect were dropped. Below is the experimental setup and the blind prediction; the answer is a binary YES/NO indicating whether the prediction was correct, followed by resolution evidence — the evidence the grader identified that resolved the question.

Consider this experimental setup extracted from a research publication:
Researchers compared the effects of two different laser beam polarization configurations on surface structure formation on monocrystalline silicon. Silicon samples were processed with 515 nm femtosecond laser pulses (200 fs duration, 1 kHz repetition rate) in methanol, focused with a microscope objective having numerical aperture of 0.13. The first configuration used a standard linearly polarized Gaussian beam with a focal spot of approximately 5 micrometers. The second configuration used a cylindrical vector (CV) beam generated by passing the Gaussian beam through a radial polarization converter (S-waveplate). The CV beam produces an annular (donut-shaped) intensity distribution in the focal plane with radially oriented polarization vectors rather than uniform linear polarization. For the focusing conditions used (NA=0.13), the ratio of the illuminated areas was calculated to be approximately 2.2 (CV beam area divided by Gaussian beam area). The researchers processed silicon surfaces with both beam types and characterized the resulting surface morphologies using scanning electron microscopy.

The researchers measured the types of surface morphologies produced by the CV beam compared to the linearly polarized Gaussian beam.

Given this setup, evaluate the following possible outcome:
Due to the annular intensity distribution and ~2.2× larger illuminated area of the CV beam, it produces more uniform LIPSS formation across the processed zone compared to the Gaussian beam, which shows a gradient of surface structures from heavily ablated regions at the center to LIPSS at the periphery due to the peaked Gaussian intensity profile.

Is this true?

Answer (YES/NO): NO